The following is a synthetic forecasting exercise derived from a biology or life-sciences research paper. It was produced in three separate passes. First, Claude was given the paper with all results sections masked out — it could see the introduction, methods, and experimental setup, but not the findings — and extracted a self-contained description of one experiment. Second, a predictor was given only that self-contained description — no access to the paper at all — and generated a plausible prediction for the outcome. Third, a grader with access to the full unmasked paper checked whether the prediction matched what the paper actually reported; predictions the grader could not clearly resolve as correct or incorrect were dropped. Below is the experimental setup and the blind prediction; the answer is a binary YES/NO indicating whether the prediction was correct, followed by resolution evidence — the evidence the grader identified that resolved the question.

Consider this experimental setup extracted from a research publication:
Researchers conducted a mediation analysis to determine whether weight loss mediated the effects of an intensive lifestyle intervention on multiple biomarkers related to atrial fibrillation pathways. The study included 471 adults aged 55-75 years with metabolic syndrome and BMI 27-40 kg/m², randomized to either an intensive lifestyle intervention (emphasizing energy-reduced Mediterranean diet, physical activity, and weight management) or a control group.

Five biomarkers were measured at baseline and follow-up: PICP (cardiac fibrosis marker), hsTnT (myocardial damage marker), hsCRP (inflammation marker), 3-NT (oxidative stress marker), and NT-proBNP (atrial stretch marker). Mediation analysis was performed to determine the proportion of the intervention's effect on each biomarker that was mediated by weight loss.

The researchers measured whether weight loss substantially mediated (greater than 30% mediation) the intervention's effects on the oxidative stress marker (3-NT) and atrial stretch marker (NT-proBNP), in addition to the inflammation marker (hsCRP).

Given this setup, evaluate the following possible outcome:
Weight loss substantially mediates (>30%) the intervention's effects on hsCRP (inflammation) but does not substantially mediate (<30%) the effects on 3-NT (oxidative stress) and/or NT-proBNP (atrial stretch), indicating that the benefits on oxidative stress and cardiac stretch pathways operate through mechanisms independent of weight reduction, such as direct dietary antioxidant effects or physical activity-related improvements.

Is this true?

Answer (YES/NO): YES